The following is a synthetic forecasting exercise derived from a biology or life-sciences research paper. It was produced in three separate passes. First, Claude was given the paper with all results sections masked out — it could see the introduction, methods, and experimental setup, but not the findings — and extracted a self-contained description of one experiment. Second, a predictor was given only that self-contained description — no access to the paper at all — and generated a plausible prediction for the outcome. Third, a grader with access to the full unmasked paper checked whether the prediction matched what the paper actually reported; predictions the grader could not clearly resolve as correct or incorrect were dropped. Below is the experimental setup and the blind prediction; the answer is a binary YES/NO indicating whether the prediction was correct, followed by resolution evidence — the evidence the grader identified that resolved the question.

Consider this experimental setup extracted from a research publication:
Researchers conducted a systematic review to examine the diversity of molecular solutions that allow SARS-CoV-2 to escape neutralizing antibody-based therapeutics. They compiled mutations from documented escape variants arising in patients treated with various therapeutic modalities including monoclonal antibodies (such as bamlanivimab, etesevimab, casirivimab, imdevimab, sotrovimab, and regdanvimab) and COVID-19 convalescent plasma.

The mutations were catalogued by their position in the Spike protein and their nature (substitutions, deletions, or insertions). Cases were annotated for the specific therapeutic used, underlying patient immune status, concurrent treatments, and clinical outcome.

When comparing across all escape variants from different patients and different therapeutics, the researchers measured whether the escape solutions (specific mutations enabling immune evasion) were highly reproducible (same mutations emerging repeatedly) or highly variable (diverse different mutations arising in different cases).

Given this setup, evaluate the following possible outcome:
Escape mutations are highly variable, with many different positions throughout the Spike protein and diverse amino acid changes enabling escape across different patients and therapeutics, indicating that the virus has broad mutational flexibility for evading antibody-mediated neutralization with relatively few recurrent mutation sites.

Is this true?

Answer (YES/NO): YES